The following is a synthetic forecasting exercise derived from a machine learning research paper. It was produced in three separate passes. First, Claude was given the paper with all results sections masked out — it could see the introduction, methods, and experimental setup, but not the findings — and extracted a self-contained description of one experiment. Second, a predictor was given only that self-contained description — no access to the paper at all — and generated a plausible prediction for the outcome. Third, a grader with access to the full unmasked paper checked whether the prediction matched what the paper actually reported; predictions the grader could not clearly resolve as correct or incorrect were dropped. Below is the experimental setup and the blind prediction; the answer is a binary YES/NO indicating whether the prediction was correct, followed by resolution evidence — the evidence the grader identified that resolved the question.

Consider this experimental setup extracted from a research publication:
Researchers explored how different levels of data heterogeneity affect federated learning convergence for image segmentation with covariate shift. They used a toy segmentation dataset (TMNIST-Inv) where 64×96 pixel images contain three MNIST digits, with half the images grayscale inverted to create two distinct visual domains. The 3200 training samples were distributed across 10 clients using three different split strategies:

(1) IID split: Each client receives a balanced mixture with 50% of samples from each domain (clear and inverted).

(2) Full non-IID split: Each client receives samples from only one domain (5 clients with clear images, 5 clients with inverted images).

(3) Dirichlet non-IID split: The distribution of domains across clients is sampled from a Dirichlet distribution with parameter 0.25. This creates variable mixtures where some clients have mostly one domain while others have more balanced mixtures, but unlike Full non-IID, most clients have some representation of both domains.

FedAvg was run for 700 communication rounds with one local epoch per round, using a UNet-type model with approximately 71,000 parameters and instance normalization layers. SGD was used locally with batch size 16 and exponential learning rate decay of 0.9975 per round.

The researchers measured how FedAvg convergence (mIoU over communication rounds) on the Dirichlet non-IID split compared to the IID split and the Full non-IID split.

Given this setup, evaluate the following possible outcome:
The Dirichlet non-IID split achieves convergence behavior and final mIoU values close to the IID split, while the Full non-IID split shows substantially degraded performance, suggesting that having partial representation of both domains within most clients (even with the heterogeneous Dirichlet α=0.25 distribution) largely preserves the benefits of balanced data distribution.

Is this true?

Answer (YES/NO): NO